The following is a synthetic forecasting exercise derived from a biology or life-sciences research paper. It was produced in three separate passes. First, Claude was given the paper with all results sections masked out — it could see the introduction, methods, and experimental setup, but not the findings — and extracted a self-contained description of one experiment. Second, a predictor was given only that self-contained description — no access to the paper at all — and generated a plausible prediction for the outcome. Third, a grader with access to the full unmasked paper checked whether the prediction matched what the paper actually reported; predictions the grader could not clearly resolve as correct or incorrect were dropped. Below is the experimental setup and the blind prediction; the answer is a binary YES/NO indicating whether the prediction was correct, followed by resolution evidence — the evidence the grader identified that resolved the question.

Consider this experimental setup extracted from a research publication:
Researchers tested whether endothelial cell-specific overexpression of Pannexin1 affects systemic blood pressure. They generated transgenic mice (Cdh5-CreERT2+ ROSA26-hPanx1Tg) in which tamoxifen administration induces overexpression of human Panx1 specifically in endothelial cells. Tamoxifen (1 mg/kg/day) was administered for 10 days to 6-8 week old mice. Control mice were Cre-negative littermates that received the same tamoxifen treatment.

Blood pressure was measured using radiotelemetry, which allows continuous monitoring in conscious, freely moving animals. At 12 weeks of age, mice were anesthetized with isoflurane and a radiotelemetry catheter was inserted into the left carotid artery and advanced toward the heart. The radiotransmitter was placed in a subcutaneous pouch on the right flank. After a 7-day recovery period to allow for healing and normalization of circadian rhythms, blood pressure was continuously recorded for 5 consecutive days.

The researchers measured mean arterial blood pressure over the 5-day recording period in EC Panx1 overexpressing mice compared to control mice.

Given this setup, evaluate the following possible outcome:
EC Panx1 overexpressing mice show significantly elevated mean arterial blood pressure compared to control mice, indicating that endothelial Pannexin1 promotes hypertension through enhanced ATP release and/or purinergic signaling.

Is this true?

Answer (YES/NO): NO